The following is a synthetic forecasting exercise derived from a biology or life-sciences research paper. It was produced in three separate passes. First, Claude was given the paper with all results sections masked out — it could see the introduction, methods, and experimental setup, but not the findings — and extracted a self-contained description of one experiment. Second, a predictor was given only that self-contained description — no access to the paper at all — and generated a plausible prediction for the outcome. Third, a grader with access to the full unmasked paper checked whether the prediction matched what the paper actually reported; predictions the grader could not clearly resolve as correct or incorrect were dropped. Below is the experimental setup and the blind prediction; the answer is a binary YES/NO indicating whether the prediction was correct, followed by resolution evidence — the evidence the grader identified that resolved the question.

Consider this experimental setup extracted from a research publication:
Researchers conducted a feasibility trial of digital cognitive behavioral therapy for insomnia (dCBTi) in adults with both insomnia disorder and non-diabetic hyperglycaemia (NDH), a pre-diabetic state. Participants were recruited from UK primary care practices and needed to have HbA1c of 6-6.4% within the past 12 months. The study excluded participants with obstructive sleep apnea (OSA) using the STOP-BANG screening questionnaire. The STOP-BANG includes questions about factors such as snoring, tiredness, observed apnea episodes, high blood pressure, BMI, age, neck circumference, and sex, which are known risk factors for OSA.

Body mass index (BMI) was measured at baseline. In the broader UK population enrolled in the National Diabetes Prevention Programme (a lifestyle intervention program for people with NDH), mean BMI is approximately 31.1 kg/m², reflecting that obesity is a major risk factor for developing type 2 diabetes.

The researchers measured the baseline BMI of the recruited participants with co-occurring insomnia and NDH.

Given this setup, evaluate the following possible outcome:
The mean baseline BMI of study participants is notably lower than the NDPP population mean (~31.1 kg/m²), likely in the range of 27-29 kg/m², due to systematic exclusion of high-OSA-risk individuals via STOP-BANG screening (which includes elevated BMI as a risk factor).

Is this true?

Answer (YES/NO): NO